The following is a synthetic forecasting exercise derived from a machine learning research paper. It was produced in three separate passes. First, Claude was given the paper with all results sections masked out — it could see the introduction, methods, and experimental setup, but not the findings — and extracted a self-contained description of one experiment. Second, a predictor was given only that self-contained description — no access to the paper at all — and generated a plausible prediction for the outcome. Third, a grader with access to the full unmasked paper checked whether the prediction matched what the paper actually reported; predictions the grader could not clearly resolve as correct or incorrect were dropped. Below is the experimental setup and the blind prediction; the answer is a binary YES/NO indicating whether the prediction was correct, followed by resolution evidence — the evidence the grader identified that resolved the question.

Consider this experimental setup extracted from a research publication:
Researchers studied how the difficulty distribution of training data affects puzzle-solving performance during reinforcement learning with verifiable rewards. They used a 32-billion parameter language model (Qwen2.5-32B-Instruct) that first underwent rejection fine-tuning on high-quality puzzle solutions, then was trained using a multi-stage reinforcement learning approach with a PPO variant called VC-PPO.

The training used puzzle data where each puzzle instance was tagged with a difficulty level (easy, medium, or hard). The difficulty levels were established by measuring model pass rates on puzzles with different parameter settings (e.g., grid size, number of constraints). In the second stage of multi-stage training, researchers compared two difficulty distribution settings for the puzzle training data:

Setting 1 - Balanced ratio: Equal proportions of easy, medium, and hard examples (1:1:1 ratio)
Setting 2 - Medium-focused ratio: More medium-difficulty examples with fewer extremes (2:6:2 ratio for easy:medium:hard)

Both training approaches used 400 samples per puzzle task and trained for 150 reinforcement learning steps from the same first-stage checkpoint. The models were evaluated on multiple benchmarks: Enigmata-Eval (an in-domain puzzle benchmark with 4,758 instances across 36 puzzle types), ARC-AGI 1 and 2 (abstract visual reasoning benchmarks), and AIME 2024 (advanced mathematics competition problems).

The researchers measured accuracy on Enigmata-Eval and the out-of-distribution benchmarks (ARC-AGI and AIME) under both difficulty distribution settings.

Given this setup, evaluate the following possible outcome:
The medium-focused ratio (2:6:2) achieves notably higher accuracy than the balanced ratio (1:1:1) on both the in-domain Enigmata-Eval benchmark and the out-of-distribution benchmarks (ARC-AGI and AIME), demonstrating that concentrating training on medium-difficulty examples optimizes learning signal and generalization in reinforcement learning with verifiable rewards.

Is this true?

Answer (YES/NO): NO